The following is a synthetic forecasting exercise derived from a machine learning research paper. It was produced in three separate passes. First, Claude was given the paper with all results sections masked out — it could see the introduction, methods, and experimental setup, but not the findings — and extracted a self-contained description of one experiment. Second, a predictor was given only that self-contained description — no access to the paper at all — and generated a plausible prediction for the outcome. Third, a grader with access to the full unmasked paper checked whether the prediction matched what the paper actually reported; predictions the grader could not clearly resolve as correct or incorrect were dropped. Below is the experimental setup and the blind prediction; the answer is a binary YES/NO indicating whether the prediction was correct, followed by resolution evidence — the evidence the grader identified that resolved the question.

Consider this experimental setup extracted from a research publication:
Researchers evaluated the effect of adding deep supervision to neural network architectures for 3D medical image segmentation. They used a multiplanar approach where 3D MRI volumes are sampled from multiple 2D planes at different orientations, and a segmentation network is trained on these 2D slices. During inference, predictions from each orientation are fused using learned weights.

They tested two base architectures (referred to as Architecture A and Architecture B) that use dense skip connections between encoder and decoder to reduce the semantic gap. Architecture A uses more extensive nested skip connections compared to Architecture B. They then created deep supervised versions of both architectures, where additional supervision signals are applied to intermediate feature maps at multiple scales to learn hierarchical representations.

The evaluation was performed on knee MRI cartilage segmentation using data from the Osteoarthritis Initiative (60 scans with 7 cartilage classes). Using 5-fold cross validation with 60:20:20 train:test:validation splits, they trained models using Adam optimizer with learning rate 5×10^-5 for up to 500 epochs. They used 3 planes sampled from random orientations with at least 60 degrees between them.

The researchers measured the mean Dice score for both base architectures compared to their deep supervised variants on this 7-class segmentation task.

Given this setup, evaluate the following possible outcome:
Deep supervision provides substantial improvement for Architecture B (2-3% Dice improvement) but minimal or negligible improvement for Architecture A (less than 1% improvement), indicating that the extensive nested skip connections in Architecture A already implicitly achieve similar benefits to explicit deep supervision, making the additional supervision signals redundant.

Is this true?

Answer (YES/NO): NO